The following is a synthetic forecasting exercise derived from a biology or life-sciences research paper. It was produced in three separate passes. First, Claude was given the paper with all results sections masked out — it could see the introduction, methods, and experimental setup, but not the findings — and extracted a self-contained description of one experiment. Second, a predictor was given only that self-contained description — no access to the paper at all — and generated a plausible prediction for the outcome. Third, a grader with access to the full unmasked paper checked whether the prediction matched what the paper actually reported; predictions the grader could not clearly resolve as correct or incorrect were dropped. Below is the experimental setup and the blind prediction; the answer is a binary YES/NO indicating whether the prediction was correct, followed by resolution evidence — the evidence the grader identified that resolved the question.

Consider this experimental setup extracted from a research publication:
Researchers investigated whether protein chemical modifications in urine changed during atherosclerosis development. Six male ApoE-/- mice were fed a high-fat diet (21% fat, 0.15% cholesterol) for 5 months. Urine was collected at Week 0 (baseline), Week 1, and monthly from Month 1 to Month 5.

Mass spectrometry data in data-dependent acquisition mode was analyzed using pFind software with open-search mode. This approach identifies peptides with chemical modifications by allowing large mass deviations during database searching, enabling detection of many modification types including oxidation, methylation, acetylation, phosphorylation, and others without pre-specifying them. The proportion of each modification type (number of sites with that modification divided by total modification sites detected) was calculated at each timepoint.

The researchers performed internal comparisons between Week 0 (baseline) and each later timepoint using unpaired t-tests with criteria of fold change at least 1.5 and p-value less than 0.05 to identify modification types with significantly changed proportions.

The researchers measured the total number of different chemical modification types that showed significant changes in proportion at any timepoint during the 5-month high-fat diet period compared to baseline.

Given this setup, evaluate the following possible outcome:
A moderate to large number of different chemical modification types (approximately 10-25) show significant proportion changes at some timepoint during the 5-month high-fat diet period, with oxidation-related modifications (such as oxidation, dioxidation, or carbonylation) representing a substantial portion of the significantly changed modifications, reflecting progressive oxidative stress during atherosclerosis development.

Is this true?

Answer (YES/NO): NO